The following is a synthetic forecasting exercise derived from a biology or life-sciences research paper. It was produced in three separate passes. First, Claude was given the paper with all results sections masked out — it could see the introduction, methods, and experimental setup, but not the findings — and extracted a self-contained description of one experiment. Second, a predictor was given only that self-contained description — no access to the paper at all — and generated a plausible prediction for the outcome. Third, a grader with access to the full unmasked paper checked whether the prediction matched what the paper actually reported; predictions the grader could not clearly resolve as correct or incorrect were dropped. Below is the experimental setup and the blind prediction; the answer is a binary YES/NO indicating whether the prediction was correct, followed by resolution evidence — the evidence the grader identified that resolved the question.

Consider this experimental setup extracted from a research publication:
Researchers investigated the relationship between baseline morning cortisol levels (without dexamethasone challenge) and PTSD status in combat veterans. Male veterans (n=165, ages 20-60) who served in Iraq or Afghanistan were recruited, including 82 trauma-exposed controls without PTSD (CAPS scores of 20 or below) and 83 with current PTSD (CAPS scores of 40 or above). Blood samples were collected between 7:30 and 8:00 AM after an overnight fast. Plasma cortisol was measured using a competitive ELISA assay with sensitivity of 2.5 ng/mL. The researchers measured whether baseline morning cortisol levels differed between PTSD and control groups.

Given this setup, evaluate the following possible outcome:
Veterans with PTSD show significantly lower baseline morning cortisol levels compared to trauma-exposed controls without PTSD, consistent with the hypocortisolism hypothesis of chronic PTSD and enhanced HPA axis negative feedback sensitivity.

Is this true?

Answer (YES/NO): NO